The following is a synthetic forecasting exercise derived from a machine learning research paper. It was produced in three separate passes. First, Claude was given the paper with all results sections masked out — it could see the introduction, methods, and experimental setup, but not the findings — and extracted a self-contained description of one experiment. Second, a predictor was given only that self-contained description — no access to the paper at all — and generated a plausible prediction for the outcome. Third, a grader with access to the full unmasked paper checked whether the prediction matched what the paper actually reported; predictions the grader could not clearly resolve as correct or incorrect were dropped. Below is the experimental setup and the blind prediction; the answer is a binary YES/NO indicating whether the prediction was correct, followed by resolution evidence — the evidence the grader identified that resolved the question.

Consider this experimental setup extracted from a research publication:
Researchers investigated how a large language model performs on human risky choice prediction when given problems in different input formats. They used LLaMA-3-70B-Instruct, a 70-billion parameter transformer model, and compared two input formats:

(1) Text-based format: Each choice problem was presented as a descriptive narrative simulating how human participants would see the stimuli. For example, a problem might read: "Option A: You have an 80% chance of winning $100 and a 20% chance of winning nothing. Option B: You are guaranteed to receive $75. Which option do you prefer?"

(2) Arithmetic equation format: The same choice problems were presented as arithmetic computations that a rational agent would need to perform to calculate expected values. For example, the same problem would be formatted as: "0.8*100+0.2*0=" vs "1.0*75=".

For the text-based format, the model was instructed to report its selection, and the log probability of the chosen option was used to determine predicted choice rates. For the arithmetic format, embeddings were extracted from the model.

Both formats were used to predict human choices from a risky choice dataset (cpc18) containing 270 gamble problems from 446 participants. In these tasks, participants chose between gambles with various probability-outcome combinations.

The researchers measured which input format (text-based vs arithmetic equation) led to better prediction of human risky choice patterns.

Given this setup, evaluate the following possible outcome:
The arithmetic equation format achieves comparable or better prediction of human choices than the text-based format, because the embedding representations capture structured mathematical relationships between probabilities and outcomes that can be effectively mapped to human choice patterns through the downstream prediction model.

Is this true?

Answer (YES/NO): YES